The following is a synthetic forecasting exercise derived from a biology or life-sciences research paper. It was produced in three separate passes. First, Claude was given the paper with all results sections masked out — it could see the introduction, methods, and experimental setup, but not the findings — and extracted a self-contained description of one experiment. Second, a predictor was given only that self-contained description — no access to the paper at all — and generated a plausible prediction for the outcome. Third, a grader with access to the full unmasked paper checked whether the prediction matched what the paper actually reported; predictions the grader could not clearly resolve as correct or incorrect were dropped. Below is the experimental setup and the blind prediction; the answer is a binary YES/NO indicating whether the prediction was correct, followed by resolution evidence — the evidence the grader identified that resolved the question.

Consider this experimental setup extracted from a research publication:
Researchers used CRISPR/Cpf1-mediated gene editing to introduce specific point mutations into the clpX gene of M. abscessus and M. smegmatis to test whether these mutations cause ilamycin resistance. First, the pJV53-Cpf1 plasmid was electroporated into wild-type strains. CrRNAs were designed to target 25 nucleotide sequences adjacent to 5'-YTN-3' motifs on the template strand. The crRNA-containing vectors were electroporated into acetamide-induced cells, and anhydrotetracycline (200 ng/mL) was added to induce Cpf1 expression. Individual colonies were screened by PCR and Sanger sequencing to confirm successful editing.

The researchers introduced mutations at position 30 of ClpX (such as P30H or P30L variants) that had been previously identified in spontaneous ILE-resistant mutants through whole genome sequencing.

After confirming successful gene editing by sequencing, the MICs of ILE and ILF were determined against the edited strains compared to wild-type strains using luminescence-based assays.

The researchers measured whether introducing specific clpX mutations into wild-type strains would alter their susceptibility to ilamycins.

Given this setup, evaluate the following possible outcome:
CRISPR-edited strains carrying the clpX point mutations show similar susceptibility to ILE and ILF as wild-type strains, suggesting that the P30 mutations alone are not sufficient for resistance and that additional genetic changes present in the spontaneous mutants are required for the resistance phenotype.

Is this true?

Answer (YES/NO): NO